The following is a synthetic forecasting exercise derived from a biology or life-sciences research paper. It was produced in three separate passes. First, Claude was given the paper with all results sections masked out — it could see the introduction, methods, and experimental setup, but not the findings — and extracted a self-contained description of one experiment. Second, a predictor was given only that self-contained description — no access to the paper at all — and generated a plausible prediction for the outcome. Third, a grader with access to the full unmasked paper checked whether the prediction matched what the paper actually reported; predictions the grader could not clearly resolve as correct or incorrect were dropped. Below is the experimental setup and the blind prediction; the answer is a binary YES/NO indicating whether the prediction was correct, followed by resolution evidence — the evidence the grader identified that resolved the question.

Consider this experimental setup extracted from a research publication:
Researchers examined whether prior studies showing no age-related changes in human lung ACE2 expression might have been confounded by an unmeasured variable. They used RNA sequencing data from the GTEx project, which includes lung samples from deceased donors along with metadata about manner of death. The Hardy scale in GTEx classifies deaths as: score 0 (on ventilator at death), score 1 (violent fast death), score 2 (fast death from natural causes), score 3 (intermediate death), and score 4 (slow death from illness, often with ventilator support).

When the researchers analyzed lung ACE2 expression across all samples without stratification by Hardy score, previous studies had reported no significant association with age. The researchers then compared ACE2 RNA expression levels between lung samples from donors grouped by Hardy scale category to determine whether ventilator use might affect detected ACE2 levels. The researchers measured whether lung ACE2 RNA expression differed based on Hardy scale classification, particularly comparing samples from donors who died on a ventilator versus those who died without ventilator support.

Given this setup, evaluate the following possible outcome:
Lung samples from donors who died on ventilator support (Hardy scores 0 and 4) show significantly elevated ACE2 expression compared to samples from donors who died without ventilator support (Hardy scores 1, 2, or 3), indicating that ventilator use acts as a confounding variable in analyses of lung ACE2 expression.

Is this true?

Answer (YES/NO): NO